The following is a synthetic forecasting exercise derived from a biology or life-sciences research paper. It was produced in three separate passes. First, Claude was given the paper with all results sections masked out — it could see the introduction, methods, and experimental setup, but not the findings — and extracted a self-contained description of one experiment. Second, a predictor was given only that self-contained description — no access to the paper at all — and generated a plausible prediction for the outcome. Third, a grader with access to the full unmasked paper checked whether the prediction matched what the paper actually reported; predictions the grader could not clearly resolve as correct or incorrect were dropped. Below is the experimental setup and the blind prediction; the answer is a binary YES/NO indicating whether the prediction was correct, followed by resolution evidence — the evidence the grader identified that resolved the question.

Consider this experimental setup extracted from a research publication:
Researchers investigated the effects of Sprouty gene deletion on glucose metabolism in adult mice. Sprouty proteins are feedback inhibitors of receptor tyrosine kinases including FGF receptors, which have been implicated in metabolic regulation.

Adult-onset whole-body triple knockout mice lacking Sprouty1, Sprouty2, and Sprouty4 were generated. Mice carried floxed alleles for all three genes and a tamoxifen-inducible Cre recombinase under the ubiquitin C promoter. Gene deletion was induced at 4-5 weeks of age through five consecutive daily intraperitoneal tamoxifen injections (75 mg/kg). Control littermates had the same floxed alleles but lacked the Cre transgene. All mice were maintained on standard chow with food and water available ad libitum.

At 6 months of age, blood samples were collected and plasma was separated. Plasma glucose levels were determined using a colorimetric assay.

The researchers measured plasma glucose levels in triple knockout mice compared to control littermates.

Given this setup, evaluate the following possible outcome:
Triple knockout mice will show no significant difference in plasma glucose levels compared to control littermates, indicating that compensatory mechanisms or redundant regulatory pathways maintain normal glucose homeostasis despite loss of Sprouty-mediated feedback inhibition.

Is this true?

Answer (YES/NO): NO